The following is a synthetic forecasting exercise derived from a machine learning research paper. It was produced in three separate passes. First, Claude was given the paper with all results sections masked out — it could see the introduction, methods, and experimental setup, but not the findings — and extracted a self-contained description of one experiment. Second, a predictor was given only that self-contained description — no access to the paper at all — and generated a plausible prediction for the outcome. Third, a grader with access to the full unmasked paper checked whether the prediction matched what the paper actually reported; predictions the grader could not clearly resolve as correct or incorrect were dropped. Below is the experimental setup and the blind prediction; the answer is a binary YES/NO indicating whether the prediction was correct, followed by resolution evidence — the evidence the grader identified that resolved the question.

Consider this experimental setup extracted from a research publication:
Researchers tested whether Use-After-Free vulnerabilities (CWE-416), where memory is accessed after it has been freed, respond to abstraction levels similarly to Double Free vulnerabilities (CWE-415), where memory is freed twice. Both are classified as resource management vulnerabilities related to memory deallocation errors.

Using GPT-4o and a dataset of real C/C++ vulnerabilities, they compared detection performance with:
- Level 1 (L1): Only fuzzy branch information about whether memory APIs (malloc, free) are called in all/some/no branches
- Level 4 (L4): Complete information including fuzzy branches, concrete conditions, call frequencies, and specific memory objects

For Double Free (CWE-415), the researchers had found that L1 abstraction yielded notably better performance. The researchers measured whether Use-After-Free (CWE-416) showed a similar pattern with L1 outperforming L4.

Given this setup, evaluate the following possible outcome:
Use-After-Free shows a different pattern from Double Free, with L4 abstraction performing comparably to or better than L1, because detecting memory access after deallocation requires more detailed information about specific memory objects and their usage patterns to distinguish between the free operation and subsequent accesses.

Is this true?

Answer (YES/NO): NO